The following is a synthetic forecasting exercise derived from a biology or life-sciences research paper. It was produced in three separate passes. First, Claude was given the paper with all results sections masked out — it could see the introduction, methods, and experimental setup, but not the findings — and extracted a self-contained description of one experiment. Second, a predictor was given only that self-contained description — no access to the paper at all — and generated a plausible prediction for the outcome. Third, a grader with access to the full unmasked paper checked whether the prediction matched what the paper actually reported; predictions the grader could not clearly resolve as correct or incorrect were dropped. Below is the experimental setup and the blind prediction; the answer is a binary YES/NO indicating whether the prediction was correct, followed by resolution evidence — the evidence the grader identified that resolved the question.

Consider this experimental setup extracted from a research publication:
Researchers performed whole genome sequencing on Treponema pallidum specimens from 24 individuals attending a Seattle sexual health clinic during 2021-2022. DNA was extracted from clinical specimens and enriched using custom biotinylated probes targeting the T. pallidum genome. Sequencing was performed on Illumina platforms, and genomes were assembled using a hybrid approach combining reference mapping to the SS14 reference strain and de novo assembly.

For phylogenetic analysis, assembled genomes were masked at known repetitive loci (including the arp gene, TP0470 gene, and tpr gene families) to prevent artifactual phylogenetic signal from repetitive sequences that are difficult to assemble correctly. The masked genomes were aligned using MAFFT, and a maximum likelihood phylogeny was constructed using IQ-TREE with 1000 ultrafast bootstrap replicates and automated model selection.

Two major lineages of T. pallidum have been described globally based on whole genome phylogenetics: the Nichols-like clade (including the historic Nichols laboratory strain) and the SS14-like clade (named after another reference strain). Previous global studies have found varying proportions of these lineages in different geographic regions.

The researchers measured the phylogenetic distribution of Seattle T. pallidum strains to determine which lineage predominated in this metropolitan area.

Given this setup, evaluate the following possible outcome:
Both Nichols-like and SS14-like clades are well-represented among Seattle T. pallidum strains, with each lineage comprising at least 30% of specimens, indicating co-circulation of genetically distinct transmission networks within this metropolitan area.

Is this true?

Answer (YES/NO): YES